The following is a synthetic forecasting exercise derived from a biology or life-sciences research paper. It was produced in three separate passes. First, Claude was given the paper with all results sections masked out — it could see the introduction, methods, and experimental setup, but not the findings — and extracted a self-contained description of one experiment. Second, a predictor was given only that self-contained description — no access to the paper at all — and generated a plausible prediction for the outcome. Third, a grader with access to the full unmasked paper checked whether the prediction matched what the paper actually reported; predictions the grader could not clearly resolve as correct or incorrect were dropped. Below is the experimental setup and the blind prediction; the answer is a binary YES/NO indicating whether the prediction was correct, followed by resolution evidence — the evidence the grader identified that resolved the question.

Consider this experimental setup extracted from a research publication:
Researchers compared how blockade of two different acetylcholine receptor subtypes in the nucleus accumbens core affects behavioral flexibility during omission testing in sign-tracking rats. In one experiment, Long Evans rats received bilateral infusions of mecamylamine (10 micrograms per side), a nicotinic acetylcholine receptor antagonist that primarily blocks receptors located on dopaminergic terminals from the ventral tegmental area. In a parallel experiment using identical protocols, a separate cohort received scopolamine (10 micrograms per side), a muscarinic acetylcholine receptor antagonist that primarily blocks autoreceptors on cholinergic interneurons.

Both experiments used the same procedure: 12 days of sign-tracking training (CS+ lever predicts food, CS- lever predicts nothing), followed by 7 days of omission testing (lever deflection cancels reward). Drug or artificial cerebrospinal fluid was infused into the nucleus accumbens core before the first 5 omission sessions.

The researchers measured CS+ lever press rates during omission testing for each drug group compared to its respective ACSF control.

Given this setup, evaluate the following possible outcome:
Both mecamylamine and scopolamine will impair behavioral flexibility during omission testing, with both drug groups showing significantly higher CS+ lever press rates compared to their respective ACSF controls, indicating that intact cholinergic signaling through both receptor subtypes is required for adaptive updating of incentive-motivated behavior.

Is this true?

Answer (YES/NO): NO